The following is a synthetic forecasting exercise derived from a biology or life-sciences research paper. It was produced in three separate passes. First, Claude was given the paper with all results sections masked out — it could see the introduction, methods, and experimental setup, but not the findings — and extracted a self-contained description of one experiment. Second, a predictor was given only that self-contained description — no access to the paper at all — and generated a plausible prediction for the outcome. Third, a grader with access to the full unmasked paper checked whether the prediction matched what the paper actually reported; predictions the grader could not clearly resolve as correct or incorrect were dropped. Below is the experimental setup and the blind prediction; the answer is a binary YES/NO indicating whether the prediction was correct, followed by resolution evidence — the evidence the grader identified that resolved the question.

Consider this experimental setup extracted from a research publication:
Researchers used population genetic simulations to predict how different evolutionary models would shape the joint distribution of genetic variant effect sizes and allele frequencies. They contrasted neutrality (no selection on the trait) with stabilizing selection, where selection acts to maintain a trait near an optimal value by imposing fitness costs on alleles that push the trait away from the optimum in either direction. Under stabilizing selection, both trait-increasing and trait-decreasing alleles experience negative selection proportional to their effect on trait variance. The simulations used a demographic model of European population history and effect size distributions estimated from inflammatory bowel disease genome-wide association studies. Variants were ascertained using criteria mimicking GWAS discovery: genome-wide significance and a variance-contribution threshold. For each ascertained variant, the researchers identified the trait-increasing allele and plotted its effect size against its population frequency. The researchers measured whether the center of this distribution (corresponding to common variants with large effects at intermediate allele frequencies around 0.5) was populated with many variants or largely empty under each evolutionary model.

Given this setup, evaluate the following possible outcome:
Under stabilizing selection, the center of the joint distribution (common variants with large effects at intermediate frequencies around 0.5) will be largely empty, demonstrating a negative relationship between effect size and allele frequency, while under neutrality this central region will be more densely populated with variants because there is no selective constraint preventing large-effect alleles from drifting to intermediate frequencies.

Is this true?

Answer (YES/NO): YES